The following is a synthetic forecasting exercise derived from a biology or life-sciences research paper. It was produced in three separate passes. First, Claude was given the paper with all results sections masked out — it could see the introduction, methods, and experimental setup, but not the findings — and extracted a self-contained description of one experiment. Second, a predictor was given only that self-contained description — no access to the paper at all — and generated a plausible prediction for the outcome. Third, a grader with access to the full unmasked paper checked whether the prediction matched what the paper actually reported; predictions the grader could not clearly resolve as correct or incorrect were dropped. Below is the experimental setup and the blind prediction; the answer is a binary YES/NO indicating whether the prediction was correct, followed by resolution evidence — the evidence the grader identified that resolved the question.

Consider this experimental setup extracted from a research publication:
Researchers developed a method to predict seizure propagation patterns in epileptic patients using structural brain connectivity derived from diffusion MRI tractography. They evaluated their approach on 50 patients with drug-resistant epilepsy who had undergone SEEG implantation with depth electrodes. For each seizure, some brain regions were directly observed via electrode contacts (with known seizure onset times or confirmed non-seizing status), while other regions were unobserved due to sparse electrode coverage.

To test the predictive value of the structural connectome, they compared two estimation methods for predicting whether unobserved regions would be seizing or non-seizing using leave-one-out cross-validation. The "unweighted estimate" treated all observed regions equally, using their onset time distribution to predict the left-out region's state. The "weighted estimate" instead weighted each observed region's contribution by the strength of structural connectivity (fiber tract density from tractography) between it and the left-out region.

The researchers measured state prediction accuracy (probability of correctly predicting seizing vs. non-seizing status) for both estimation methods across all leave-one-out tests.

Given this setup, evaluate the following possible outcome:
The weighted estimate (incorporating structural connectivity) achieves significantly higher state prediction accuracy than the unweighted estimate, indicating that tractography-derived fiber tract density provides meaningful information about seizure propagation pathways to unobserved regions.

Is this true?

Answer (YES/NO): NO